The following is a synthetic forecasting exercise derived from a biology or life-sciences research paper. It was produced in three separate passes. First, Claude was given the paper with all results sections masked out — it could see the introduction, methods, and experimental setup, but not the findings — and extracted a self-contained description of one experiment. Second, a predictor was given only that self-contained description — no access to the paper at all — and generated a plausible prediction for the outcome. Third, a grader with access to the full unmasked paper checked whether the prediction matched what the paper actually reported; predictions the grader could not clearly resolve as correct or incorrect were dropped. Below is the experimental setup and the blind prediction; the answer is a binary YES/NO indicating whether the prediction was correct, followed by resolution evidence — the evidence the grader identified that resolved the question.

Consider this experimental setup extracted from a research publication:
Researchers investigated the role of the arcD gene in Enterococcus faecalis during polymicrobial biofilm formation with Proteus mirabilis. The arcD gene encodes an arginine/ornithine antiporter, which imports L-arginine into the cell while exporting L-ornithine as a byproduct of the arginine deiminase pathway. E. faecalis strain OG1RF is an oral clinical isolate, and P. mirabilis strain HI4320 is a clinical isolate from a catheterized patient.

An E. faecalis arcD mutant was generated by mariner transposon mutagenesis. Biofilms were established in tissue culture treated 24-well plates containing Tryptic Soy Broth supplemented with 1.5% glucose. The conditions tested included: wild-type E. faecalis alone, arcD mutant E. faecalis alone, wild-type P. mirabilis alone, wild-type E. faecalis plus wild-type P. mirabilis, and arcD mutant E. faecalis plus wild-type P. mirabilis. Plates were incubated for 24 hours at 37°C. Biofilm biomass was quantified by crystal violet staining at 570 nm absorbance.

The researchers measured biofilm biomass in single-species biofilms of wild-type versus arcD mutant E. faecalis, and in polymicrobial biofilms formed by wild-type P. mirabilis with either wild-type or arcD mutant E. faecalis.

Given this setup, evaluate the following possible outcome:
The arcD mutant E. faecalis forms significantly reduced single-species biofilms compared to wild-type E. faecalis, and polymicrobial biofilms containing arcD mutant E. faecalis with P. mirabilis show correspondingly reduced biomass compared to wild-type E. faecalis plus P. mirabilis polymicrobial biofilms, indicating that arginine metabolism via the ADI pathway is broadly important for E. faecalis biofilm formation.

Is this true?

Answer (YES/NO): NO